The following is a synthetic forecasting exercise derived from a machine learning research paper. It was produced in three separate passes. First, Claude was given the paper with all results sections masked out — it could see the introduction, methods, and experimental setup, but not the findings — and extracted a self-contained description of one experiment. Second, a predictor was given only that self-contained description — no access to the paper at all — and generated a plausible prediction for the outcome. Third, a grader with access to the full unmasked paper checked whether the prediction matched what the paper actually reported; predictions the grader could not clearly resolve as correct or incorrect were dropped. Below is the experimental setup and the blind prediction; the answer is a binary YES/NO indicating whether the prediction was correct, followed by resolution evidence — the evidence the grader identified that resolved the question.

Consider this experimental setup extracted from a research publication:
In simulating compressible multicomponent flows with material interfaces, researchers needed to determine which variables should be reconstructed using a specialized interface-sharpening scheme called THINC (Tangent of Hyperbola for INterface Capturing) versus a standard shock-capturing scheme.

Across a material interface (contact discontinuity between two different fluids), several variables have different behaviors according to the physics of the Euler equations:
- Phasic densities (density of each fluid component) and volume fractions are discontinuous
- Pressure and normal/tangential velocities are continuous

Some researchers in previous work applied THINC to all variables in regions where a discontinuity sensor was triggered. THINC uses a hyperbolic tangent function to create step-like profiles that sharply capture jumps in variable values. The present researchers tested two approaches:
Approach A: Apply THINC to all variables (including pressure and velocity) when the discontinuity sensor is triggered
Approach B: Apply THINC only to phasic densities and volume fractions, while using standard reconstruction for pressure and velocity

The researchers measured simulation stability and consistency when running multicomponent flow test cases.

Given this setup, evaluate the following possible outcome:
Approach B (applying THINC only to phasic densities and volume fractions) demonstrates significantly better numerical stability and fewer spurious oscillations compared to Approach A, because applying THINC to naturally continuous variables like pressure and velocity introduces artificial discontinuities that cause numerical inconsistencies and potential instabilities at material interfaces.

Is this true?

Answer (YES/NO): YES